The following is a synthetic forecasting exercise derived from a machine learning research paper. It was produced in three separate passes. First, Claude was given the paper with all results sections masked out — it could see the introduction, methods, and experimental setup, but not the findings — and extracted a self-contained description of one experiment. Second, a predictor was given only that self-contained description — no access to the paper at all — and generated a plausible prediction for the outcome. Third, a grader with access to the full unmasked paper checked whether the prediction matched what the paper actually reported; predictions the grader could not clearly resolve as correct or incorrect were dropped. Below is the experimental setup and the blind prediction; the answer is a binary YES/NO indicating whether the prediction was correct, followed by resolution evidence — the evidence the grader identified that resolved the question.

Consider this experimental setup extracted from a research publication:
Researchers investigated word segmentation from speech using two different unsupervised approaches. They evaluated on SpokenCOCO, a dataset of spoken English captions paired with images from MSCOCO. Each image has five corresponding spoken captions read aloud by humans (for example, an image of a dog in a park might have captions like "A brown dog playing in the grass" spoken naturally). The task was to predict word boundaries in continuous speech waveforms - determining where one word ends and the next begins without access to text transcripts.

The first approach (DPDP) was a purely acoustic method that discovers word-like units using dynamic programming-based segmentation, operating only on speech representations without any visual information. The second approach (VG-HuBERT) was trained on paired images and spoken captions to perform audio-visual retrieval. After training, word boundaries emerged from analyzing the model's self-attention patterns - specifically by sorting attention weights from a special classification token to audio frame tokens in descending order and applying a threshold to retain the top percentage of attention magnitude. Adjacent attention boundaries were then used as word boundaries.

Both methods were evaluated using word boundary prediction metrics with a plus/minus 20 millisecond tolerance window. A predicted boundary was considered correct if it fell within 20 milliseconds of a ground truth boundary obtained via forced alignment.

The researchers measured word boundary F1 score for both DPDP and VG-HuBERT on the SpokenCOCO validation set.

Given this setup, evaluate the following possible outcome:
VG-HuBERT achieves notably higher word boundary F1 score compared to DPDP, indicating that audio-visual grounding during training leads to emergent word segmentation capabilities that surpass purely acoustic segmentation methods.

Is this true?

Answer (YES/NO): YES